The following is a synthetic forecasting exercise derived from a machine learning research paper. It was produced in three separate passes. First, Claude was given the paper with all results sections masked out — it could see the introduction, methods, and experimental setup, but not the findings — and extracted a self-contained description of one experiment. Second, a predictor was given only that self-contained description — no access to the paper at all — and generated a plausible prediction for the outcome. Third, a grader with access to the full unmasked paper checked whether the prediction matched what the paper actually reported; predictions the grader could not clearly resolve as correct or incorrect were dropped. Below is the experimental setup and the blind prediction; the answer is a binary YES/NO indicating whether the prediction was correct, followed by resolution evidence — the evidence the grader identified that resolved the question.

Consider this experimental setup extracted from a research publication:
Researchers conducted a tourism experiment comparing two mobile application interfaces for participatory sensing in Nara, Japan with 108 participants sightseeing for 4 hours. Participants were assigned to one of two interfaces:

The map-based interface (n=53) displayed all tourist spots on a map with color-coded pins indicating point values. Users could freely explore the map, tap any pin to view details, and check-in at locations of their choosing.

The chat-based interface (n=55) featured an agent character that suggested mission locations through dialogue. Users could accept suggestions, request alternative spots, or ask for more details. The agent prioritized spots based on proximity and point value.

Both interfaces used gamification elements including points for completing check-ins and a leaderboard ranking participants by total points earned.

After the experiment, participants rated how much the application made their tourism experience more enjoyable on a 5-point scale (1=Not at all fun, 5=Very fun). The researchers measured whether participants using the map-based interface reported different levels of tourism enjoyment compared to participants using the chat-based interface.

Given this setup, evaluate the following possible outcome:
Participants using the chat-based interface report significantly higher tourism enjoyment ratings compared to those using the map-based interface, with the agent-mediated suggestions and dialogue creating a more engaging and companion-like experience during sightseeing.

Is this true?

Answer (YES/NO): NO